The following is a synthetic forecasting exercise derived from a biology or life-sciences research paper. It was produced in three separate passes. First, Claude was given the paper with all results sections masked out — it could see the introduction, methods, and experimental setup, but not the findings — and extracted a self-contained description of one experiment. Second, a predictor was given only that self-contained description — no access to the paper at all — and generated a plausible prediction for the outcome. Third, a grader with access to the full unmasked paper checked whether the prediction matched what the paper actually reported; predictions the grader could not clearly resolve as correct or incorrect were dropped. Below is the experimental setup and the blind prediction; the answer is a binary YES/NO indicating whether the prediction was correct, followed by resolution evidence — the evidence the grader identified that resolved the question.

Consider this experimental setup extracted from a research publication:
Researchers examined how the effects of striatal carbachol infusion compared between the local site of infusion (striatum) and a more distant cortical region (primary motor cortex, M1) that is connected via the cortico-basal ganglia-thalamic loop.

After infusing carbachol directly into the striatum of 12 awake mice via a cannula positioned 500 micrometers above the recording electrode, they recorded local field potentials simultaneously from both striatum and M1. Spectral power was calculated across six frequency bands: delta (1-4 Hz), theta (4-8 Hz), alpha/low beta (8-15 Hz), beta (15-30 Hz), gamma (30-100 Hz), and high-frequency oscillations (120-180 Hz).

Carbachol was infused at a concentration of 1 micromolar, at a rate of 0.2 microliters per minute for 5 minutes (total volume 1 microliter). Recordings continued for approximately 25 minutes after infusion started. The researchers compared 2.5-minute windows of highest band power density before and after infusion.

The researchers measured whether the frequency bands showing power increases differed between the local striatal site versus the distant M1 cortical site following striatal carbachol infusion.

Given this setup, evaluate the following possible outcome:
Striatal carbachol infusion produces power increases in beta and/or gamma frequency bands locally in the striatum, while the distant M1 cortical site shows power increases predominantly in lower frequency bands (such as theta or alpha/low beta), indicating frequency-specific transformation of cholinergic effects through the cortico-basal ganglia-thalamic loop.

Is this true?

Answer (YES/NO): NO